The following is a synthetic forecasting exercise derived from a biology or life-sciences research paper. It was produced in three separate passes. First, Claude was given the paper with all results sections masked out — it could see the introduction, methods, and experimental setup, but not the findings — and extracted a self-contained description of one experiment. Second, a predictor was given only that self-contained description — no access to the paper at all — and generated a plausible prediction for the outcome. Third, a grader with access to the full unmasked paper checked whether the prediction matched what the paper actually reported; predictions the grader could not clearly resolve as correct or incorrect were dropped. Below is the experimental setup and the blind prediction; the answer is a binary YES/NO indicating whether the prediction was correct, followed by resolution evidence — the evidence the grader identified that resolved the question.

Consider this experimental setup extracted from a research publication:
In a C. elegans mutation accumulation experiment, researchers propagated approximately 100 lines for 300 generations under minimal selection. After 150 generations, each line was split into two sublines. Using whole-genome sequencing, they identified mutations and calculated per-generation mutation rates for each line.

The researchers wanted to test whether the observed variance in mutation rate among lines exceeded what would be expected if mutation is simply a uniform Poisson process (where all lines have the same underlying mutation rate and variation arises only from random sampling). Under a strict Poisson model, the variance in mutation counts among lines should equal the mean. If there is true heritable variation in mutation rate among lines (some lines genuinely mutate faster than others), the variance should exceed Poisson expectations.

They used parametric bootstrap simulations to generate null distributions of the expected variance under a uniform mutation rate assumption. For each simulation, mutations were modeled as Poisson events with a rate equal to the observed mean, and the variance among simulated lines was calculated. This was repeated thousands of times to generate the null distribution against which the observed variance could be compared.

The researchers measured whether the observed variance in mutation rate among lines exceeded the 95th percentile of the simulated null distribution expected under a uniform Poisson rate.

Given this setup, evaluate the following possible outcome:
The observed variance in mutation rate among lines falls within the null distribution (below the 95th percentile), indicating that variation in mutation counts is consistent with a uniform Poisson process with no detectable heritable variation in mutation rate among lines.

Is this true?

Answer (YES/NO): NO